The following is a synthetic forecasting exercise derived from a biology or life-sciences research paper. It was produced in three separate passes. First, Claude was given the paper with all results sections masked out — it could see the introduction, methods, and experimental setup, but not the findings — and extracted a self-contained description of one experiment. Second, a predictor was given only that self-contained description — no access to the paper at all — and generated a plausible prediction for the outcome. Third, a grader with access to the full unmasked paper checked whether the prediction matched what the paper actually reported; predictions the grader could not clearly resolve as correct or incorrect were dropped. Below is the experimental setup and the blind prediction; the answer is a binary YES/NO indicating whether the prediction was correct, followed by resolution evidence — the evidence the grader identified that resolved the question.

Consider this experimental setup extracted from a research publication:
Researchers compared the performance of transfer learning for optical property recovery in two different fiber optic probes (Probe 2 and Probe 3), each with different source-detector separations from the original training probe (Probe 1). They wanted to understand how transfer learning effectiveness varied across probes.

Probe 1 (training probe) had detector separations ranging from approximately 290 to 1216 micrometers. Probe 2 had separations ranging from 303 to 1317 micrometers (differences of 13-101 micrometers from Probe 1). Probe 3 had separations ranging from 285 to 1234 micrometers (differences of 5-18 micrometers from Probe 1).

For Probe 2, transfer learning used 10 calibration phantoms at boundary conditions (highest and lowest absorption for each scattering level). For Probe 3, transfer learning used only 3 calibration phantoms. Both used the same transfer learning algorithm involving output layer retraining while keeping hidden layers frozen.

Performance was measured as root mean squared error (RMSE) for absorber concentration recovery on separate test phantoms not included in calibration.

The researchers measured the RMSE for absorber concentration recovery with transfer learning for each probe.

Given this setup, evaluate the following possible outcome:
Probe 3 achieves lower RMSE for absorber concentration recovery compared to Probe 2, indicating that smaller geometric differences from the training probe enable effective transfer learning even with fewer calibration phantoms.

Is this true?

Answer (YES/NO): NO